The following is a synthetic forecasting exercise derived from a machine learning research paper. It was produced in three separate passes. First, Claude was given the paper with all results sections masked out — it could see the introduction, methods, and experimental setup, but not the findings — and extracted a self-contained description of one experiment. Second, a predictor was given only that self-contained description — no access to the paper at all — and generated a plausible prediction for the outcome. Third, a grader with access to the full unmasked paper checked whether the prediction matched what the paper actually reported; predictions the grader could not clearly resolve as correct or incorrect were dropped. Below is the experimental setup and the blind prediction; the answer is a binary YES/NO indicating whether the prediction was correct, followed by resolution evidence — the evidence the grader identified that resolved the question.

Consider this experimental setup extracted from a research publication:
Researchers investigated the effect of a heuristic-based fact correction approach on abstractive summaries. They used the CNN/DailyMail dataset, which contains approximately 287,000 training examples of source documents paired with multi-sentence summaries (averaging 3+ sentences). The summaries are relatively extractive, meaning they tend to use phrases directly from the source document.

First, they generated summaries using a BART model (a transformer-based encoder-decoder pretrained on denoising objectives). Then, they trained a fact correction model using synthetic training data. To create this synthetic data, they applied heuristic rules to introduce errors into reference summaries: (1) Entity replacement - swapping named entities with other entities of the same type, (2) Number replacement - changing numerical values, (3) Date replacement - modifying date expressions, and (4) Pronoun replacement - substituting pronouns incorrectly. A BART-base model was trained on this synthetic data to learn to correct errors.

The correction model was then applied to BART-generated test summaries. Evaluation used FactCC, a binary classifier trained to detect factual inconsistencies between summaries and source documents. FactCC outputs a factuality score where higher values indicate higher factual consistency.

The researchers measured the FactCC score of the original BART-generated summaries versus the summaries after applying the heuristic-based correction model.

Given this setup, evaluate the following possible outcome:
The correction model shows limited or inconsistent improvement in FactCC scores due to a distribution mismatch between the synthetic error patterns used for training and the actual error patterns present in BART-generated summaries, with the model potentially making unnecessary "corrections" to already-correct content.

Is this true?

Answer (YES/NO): NO